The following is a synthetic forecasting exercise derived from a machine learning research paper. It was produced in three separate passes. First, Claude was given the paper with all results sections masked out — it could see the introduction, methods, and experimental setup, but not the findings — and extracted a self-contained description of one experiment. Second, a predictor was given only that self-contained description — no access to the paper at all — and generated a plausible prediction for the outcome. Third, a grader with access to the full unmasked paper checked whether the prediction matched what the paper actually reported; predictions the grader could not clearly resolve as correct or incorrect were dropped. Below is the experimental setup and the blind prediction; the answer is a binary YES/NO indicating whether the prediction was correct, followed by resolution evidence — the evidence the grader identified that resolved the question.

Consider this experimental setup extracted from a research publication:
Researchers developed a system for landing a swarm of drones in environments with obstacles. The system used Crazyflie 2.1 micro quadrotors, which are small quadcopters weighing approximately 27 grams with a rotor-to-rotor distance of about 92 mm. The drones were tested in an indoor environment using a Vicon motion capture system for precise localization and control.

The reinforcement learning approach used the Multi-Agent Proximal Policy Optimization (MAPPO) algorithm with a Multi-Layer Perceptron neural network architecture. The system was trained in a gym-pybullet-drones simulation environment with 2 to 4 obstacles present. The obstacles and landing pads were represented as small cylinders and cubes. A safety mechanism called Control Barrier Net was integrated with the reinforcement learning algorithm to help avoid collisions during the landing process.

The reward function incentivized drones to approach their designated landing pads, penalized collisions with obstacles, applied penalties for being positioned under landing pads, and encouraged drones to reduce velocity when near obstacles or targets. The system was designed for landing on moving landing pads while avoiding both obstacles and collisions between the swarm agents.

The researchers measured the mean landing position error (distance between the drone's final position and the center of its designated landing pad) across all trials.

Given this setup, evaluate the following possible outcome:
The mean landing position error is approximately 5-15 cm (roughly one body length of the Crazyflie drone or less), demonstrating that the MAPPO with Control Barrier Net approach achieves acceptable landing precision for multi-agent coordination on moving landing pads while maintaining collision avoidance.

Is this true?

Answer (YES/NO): NO